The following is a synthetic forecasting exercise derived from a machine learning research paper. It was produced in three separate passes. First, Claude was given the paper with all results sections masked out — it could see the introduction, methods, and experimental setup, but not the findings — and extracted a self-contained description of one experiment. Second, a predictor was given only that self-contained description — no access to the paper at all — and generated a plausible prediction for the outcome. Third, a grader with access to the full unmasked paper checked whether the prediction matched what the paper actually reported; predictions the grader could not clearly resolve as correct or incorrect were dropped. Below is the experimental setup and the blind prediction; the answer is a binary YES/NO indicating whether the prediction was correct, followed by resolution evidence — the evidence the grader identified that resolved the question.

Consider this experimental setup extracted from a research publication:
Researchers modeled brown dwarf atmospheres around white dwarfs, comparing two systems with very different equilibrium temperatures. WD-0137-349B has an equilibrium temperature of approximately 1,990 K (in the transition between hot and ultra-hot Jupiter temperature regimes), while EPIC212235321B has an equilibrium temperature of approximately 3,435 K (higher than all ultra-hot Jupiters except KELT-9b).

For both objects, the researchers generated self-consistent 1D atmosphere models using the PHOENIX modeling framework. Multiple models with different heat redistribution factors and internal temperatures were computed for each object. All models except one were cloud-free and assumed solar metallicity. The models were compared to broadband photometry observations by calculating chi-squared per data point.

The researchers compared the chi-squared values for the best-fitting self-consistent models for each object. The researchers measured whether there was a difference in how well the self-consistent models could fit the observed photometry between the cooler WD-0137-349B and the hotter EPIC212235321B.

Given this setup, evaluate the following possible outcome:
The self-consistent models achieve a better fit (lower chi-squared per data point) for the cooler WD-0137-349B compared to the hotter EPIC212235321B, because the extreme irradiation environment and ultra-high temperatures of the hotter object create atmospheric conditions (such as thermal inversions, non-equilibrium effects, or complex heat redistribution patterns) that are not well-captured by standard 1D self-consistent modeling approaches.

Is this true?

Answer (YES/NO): YES